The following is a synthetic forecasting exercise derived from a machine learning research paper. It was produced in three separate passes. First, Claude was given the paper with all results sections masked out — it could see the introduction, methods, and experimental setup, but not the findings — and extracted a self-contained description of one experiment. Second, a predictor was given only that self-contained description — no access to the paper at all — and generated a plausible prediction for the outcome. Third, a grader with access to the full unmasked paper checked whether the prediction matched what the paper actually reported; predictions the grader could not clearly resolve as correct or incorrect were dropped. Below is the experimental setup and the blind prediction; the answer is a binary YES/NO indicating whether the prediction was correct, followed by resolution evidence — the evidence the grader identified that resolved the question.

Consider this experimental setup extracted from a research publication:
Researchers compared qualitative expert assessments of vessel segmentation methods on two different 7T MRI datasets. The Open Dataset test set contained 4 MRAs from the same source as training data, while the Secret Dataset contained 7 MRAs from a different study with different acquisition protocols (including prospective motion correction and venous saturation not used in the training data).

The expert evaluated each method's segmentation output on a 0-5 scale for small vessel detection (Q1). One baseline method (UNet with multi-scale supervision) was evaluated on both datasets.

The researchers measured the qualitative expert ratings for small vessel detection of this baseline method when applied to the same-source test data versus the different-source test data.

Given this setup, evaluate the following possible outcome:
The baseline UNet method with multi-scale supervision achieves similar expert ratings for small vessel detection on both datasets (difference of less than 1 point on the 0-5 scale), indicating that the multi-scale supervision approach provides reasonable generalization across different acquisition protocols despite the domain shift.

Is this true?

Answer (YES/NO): NO